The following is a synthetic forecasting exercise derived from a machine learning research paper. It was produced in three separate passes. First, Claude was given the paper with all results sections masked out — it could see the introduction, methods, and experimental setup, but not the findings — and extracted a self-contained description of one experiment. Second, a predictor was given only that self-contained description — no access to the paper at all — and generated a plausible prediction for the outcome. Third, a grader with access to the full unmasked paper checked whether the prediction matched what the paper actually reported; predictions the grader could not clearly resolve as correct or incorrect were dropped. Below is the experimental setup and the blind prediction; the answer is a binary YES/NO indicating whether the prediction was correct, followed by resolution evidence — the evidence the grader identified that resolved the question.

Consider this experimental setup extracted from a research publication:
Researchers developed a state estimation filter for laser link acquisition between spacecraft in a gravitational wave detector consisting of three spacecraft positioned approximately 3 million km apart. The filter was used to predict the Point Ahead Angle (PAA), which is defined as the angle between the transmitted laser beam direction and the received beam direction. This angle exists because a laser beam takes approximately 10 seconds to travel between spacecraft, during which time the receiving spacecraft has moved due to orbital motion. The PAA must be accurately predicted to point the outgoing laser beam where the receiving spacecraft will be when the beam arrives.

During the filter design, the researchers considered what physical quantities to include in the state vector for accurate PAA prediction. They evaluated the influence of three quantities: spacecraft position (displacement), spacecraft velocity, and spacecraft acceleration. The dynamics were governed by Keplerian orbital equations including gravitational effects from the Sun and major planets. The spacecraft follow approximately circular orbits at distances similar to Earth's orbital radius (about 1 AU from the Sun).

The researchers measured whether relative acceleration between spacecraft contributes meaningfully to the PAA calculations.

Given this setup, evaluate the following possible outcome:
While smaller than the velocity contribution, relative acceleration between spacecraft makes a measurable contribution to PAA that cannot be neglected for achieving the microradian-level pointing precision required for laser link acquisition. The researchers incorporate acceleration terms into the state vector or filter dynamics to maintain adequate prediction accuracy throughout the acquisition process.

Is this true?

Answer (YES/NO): NO